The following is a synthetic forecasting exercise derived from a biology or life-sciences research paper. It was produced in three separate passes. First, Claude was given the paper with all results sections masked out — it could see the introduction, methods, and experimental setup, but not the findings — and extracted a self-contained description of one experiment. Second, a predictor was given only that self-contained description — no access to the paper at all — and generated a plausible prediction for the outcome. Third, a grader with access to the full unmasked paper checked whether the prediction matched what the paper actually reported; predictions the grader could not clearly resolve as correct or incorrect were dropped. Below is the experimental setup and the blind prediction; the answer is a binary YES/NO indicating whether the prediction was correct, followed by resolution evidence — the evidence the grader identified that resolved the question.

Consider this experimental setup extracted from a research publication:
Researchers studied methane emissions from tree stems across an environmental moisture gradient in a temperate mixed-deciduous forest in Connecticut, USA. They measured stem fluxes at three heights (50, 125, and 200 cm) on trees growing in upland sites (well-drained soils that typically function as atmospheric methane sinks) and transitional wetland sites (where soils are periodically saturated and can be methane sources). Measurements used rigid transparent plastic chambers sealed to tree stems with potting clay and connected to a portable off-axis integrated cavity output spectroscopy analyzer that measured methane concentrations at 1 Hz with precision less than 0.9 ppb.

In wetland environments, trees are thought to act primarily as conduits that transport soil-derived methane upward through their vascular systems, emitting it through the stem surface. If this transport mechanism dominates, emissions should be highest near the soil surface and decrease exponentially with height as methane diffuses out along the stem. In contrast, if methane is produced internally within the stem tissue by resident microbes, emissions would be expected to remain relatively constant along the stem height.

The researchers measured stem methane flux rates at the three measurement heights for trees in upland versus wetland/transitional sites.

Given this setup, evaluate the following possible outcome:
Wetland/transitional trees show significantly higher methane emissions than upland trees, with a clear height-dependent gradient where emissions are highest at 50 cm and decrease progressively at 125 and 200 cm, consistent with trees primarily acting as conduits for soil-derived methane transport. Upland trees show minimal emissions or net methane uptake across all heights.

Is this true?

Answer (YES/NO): NO